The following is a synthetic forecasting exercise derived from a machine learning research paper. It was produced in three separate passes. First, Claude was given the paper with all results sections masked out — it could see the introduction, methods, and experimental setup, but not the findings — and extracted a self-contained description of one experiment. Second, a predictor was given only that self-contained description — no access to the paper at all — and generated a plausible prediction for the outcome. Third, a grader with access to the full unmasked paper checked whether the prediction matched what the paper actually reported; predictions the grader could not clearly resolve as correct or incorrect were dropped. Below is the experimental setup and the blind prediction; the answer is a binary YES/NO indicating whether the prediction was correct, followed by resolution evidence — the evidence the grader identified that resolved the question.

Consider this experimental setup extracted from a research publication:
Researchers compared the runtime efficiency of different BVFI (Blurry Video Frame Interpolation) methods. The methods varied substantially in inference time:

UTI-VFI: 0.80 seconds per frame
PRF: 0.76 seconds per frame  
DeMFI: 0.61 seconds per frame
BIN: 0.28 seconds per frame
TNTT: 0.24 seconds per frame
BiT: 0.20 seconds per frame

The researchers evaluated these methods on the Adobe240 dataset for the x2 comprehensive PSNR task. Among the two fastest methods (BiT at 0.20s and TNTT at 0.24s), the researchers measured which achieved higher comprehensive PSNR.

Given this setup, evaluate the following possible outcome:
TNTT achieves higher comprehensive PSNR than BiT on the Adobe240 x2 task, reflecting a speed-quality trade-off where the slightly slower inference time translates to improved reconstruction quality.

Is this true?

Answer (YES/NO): NO